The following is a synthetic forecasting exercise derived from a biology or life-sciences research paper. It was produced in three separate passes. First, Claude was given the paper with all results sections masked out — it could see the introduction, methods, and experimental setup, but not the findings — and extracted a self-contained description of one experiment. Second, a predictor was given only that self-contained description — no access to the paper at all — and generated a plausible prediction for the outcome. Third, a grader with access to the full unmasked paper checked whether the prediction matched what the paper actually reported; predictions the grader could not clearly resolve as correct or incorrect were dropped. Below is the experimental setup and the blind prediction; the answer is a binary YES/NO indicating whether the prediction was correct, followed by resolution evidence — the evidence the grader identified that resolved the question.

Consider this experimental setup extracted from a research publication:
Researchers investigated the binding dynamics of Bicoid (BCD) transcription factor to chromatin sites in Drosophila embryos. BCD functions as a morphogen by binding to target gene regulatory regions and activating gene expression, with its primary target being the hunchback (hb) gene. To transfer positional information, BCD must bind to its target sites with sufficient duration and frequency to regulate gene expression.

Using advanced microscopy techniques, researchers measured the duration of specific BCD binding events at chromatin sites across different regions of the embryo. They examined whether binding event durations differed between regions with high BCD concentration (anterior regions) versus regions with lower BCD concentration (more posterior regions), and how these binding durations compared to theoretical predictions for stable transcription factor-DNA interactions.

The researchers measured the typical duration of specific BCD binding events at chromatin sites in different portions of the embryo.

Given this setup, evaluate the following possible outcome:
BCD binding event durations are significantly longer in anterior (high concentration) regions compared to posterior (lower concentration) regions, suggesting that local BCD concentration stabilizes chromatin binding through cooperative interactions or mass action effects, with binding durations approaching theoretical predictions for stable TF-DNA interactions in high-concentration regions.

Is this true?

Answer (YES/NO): NO